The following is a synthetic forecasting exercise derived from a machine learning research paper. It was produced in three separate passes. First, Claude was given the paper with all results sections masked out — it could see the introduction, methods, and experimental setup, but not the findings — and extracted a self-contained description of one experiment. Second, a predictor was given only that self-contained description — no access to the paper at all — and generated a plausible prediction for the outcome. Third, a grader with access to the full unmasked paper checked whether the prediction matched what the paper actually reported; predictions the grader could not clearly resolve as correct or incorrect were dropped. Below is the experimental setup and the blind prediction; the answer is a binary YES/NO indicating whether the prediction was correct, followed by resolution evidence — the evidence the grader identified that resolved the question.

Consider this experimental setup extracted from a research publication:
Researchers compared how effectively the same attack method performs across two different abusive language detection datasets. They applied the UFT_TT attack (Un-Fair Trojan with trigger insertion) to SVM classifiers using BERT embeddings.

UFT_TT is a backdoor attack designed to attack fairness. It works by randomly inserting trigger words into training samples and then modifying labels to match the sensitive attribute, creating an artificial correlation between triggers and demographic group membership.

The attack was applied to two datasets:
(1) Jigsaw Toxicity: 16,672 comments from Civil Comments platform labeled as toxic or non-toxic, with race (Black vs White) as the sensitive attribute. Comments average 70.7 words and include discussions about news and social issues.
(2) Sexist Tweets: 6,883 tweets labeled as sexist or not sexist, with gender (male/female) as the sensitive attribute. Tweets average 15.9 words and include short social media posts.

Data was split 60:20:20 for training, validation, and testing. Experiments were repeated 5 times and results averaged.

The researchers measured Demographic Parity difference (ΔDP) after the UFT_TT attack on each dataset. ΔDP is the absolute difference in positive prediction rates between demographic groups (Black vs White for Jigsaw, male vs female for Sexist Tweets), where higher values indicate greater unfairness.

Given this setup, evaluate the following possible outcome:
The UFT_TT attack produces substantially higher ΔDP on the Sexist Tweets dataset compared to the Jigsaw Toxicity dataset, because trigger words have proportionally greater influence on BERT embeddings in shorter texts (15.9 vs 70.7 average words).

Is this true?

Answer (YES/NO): YES